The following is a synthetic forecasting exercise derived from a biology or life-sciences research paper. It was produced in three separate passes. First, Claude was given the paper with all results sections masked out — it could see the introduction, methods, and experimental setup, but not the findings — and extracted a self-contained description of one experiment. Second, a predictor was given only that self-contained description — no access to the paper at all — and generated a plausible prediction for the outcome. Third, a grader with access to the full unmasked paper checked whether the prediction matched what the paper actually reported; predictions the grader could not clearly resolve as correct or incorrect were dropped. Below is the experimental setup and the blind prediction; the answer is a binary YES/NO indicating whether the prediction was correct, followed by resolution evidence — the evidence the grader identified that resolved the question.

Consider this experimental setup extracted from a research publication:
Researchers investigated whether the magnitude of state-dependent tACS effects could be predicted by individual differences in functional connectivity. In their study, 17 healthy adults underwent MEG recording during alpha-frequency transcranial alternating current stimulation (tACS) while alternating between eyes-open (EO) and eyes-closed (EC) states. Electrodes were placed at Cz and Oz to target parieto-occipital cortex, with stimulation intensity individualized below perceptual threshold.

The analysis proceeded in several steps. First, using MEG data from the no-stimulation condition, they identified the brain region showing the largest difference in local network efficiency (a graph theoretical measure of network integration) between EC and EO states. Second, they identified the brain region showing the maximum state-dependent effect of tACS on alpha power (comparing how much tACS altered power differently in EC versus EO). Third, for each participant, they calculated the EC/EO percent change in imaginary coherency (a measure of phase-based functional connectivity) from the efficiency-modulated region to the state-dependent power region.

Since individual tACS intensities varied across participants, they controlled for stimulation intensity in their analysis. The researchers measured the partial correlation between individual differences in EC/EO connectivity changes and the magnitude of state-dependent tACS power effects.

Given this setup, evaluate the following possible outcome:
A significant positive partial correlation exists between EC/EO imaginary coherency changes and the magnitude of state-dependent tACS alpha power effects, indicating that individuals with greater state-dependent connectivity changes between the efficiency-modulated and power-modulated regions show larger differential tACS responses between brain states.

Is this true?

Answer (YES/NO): YES